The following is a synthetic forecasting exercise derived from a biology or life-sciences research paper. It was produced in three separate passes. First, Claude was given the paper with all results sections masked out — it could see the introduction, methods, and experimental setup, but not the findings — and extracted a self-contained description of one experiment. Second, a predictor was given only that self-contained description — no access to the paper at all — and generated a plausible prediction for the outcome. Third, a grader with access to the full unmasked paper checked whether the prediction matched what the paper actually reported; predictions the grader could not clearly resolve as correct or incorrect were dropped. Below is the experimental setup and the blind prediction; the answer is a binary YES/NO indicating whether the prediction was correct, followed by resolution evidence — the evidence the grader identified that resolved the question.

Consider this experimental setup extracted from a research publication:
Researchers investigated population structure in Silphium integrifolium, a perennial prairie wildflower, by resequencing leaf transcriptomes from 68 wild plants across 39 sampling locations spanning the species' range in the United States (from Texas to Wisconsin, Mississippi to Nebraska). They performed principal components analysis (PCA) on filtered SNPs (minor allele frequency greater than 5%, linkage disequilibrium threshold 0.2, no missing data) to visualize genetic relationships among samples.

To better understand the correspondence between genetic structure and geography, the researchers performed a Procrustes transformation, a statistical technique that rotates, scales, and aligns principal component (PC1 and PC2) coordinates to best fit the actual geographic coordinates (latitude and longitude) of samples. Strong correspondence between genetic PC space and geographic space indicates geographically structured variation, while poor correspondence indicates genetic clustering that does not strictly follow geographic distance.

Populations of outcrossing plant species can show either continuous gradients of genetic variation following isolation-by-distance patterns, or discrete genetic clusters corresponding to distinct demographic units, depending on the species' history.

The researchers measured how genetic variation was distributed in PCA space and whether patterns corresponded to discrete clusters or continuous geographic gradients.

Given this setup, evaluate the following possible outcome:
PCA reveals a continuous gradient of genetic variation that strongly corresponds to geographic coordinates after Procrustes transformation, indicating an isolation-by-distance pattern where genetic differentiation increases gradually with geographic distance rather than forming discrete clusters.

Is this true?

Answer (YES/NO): NO